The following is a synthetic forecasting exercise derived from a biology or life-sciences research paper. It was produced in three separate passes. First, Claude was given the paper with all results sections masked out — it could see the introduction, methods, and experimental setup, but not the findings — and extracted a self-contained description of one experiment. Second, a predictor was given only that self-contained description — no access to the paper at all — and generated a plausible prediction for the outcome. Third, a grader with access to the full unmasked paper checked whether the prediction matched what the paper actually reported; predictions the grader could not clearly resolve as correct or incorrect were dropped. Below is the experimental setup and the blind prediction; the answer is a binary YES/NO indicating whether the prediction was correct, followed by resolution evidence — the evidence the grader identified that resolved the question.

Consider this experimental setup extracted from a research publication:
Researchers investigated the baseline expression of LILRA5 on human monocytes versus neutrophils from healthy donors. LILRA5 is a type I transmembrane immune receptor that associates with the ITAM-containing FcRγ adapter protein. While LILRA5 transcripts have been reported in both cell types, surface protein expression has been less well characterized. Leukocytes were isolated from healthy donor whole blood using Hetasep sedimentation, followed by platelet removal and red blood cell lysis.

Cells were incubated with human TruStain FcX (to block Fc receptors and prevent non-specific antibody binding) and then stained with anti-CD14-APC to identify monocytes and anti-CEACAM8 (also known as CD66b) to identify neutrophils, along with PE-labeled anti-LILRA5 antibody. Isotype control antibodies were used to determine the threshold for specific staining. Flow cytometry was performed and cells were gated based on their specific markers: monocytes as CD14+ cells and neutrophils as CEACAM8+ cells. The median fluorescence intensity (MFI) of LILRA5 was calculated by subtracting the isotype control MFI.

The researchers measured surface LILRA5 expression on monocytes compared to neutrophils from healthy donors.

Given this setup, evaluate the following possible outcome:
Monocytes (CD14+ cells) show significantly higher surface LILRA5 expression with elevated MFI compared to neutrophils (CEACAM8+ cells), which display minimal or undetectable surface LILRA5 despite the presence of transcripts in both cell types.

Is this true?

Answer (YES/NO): NO